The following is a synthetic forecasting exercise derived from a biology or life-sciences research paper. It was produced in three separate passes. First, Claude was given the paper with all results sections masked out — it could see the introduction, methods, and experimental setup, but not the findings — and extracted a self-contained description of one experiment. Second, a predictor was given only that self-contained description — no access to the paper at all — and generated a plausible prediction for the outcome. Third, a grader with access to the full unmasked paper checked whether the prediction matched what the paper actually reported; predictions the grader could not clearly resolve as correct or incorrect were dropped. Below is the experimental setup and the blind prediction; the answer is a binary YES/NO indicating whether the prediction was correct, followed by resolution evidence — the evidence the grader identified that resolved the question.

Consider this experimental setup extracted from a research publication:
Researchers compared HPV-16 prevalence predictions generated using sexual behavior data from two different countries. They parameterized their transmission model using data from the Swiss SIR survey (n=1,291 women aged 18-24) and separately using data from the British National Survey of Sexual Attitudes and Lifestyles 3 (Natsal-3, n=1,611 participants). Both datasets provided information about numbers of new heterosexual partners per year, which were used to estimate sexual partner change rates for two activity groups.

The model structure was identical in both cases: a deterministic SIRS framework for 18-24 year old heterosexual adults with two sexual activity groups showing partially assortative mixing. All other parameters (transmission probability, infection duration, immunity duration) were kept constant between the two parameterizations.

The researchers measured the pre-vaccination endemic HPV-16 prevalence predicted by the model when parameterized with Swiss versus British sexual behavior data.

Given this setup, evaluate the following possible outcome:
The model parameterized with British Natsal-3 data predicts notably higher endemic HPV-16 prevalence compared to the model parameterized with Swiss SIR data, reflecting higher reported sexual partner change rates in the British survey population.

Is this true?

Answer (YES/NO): NO